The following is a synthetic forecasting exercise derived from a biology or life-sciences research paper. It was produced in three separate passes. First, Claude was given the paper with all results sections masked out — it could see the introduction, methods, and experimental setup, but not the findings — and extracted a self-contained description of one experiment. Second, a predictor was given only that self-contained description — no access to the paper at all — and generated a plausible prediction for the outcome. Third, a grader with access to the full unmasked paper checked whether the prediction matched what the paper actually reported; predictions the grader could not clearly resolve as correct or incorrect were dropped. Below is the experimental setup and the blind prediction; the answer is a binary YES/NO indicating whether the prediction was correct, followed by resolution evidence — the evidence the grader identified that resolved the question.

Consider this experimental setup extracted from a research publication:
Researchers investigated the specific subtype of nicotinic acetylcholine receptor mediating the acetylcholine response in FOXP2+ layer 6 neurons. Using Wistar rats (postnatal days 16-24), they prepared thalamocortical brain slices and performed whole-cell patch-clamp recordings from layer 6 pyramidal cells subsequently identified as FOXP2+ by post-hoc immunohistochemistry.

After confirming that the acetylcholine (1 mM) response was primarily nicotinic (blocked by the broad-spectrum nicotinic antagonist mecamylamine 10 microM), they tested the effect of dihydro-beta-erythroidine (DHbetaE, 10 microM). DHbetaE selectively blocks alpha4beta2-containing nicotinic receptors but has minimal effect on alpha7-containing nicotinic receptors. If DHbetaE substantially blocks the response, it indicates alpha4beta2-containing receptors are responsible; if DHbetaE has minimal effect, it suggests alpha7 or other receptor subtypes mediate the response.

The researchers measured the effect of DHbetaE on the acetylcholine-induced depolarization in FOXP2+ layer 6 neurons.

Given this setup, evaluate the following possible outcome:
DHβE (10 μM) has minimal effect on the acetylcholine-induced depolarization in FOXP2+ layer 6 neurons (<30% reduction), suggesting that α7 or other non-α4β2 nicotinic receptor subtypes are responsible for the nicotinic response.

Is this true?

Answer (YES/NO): NO